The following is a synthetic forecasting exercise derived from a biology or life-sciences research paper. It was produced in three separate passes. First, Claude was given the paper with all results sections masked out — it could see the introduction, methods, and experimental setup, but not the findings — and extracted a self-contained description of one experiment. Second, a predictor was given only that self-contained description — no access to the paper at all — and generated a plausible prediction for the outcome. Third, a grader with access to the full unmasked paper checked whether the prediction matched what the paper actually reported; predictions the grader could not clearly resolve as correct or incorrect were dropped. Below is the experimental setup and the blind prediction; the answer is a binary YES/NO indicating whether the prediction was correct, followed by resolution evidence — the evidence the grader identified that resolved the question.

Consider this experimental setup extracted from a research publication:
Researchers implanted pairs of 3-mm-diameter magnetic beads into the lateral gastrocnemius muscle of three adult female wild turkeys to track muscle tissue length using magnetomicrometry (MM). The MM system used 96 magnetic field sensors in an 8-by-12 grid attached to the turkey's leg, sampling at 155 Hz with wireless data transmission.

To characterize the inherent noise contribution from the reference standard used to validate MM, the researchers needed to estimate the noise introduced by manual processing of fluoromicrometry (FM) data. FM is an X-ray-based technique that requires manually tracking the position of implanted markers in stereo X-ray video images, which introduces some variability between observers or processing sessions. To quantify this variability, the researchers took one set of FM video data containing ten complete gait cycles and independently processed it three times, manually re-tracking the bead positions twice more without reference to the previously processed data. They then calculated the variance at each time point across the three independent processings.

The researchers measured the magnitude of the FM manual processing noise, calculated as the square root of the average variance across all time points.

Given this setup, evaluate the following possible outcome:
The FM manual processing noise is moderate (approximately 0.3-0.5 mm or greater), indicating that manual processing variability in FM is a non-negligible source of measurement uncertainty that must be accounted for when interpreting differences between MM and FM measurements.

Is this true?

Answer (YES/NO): NO